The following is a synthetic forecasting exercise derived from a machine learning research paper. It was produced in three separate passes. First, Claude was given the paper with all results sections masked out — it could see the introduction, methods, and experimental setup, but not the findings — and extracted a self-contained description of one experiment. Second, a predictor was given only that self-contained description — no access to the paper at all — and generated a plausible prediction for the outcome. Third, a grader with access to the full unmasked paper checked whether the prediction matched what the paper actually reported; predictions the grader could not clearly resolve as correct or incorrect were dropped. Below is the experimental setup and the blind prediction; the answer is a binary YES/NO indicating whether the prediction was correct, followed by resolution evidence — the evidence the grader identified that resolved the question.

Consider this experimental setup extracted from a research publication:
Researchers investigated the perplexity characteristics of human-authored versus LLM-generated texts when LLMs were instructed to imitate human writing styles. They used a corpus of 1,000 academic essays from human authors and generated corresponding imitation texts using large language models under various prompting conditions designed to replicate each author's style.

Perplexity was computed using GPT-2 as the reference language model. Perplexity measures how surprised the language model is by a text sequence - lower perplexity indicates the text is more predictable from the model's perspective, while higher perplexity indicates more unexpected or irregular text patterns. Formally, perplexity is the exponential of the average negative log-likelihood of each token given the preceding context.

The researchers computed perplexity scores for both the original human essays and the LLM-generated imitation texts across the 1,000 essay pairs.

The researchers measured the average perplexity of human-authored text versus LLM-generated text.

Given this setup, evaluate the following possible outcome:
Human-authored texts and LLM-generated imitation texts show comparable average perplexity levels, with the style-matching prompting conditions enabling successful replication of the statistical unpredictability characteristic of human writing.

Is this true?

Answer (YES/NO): NO